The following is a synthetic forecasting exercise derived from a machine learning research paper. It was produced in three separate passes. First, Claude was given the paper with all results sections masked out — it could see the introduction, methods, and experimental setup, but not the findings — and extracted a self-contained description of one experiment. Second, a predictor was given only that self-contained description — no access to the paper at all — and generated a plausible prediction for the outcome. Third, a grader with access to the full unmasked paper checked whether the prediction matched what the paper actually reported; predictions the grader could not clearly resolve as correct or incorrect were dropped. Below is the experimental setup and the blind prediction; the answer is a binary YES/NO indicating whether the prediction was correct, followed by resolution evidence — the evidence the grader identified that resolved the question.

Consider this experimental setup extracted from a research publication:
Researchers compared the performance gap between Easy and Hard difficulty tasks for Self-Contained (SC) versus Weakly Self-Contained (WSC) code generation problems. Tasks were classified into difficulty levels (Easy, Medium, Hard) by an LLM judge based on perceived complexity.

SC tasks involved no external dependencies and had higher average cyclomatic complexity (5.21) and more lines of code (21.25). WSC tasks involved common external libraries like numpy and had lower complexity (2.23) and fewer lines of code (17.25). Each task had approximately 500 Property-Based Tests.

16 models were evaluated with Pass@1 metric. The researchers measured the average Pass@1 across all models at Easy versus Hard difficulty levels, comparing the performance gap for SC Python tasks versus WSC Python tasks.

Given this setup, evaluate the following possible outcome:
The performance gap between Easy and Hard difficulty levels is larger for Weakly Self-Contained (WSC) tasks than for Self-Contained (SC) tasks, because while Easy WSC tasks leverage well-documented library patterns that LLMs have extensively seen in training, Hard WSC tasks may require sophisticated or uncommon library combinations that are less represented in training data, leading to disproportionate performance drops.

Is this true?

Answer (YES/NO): YES